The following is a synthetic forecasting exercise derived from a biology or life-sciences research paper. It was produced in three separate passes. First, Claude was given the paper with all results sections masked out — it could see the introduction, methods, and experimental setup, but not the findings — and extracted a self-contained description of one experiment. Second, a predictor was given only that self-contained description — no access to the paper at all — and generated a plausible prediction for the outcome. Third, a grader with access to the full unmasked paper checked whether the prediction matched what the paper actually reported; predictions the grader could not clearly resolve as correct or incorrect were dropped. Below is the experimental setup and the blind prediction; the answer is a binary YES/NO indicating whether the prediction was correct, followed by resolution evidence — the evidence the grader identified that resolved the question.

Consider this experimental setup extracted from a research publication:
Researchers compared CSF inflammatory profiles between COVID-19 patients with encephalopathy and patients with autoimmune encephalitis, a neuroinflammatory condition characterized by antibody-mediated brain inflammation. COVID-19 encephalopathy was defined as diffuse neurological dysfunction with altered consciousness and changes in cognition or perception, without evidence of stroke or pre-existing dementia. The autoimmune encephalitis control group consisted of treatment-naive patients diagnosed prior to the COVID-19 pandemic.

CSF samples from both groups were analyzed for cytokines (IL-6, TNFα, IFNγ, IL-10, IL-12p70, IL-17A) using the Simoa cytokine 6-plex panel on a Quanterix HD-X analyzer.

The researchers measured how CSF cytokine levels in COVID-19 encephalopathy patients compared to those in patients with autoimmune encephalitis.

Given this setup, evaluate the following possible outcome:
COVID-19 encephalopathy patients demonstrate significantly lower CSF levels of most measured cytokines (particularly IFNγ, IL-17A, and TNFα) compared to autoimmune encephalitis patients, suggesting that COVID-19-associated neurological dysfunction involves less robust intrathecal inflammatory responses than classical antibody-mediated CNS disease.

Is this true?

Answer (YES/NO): YES